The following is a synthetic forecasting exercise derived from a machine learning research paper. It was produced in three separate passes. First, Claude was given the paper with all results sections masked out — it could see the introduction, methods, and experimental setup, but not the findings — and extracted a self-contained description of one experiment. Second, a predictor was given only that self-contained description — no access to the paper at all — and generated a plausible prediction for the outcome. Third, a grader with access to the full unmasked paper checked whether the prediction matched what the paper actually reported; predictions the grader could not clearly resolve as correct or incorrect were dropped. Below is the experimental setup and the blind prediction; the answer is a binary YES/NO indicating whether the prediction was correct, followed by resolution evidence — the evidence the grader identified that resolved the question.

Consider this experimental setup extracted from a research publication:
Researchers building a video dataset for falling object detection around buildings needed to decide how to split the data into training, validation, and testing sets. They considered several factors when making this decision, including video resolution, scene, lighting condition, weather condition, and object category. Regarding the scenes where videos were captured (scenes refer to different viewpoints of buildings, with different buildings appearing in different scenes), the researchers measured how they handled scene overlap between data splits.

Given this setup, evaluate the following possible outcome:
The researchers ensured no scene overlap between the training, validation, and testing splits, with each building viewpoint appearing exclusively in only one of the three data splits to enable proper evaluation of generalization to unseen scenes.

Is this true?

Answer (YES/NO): NO